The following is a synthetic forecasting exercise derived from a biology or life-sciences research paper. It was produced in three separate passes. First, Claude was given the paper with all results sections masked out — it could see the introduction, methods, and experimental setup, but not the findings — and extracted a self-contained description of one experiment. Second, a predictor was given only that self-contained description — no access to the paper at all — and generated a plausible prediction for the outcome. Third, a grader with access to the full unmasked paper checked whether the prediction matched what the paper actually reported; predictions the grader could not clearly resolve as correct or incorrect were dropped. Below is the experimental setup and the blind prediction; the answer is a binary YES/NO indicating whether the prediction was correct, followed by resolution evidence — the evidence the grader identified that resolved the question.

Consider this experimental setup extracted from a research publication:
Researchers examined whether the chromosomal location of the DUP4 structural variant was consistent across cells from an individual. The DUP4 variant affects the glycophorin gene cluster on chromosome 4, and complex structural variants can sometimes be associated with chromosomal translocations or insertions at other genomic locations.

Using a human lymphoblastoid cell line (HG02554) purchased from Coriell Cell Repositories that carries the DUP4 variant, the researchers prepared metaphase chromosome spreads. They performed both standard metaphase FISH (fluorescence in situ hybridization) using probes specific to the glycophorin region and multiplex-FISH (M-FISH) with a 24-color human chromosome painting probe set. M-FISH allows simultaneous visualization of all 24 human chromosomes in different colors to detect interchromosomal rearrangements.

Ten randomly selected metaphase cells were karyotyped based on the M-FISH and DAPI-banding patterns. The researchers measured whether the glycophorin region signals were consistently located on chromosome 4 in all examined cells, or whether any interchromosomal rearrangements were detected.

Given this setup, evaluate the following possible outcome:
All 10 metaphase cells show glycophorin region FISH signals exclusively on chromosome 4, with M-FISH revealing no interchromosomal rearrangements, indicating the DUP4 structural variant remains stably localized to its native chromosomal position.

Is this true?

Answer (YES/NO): YES